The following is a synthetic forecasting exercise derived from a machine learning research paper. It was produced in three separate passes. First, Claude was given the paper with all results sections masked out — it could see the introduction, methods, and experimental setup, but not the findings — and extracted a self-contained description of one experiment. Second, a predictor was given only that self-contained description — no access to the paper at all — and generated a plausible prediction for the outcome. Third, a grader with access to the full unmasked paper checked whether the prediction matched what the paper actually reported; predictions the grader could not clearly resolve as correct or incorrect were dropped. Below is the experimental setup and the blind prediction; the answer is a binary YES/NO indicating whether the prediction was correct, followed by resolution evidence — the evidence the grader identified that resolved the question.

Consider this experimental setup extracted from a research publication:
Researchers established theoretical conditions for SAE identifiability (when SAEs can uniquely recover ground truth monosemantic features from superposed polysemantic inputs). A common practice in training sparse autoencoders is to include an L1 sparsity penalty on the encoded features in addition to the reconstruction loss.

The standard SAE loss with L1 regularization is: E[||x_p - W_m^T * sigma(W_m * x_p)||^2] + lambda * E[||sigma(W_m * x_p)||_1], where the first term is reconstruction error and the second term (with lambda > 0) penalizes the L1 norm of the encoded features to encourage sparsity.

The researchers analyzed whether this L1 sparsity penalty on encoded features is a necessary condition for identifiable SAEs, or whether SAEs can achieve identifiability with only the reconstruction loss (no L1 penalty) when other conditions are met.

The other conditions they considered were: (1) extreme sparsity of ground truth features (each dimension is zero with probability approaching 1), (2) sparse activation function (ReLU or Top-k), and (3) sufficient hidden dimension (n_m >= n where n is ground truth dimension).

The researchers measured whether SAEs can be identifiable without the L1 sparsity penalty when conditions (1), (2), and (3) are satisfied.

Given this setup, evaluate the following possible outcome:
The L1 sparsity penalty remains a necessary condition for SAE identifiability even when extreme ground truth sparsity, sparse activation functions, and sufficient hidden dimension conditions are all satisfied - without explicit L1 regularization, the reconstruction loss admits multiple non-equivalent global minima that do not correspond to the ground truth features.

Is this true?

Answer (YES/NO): NO